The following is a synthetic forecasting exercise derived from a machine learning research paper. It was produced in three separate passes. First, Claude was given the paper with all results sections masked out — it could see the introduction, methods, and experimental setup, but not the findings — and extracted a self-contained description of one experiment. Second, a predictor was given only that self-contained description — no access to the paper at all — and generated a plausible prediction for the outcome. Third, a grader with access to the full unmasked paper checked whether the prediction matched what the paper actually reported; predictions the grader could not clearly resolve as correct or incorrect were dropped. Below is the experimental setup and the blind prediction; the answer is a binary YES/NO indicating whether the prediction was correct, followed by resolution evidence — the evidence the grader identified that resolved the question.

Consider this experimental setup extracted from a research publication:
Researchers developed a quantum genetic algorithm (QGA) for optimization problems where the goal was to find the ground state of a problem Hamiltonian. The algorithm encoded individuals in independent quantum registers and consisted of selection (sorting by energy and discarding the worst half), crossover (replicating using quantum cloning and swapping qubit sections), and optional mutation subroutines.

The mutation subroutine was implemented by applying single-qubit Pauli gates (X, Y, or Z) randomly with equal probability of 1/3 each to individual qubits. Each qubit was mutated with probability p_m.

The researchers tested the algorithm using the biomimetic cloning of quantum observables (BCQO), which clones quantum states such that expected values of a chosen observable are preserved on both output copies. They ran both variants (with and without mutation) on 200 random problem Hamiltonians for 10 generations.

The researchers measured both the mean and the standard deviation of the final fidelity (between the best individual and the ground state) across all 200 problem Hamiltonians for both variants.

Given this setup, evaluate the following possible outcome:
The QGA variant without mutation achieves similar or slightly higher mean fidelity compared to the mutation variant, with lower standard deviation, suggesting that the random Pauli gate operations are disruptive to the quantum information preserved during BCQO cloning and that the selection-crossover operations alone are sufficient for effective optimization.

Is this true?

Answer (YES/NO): NO